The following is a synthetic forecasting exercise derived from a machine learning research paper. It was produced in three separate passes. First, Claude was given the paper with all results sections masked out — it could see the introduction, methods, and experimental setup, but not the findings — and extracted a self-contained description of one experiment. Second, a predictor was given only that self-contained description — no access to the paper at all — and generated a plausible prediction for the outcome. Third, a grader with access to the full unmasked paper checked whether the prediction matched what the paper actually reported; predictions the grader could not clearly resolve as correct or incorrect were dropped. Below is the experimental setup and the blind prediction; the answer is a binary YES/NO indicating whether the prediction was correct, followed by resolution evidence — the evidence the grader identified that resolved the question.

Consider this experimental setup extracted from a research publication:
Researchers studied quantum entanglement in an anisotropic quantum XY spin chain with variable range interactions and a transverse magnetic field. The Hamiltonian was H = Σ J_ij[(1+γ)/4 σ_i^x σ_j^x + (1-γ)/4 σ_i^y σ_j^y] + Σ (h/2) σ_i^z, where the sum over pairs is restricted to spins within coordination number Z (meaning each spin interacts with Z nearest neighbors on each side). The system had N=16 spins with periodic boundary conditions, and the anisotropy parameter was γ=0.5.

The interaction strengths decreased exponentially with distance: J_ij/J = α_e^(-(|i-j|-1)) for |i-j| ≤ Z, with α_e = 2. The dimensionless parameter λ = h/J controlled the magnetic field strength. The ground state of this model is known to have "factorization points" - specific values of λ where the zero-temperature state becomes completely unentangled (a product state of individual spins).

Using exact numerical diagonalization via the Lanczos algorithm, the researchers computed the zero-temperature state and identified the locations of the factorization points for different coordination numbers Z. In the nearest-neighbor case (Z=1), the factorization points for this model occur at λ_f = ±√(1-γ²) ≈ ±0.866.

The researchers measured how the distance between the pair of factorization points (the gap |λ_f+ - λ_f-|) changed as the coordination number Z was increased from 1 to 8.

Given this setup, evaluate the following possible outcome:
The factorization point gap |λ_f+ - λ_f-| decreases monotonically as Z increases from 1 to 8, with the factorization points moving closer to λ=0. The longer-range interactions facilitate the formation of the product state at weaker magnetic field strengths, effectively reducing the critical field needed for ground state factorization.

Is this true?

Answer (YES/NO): NO